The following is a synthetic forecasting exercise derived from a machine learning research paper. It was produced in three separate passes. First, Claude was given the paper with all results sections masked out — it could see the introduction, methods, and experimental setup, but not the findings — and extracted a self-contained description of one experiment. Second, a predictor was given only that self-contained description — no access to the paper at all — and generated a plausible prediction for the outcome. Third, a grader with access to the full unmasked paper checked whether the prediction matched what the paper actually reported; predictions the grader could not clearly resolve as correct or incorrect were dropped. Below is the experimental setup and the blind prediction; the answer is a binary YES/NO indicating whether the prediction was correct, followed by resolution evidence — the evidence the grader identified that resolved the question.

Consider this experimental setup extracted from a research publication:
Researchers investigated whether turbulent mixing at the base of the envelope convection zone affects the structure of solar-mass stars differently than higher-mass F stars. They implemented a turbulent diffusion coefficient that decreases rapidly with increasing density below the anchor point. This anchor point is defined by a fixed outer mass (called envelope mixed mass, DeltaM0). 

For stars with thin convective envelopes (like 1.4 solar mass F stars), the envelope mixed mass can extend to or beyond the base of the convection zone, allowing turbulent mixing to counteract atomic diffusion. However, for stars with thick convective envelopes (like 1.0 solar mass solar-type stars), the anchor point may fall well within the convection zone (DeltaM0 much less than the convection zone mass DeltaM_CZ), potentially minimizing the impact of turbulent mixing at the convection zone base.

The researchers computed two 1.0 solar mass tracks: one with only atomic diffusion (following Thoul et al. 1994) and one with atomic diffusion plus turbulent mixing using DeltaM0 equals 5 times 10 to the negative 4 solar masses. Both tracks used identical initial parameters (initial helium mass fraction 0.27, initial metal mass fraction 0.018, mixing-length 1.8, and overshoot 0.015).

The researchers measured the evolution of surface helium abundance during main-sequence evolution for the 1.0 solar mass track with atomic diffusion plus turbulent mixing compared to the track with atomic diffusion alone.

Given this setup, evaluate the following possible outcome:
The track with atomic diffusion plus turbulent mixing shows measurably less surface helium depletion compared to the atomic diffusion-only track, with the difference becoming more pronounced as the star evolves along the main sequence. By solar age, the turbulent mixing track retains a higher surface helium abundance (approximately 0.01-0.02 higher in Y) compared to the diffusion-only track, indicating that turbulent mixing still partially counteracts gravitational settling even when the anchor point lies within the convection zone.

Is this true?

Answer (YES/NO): NO